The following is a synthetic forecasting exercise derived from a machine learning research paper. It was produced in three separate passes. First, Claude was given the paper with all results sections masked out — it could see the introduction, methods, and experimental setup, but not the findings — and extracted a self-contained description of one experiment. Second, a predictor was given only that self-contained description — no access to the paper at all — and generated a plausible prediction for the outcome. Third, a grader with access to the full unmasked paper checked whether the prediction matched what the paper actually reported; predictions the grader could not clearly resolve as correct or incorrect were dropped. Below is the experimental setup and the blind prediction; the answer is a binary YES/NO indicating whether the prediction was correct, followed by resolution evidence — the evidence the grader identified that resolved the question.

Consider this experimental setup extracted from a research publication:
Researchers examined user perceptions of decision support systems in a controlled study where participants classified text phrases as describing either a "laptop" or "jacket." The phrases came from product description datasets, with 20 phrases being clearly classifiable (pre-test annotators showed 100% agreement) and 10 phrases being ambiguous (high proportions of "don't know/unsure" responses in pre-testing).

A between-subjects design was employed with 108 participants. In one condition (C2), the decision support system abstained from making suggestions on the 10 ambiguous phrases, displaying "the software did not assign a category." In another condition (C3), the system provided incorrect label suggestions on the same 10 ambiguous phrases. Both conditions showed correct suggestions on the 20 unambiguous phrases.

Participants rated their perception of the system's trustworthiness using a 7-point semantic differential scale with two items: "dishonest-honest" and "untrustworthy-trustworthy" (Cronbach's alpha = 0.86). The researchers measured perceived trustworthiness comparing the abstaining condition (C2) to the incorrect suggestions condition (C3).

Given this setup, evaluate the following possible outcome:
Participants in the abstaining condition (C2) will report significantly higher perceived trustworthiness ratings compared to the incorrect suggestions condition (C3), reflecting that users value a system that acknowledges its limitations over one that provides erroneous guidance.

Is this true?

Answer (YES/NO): NO